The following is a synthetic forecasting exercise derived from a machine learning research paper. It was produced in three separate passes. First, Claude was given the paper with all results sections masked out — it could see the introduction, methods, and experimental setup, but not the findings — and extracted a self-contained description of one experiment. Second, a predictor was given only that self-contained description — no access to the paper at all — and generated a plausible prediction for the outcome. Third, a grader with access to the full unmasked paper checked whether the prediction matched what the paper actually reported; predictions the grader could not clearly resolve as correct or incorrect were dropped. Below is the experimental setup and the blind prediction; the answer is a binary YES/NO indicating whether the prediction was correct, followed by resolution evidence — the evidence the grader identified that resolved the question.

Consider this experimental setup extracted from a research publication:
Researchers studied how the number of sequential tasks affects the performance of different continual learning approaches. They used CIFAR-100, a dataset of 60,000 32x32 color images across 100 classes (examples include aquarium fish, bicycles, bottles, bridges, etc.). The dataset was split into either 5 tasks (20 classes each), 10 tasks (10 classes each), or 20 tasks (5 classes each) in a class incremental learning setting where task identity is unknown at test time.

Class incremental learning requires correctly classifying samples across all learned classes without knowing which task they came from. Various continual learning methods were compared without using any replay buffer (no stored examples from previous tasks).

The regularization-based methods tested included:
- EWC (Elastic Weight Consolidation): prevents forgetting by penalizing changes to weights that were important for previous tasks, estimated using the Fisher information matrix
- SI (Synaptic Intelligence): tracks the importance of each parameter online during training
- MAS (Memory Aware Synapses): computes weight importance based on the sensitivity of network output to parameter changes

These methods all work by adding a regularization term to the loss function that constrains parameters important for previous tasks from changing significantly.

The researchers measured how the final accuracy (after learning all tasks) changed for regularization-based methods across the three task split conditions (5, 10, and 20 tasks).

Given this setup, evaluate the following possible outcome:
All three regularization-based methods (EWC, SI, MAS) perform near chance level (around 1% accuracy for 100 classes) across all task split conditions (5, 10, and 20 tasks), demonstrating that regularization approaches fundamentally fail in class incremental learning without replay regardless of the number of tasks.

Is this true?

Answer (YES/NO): NO